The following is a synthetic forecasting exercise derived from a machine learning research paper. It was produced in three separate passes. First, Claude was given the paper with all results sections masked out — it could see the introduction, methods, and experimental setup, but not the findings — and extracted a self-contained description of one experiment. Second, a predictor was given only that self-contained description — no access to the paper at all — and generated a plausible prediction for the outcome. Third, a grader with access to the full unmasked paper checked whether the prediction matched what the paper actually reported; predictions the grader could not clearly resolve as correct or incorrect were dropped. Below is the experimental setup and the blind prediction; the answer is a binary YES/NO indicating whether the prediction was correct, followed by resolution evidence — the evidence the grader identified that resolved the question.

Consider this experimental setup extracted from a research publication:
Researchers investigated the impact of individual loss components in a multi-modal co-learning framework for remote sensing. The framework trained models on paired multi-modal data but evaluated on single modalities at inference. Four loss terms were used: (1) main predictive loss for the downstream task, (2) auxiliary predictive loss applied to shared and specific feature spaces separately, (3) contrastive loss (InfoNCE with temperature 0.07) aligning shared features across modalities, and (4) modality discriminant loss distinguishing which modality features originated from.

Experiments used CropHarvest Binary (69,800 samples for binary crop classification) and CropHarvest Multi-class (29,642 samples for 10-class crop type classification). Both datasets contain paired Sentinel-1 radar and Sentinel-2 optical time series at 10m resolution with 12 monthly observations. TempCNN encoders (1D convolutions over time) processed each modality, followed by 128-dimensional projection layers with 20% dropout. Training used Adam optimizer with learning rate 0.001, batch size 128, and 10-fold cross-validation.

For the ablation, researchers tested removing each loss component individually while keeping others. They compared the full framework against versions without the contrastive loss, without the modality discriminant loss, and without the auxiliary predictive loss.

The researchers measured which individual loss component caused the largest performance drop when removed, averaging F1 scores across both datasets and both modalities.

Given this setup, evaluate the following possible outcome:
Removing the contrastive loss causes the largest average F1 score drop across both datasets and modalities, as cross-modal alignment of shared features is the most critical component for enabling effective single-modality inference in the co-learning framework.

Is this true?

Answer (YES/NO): YES